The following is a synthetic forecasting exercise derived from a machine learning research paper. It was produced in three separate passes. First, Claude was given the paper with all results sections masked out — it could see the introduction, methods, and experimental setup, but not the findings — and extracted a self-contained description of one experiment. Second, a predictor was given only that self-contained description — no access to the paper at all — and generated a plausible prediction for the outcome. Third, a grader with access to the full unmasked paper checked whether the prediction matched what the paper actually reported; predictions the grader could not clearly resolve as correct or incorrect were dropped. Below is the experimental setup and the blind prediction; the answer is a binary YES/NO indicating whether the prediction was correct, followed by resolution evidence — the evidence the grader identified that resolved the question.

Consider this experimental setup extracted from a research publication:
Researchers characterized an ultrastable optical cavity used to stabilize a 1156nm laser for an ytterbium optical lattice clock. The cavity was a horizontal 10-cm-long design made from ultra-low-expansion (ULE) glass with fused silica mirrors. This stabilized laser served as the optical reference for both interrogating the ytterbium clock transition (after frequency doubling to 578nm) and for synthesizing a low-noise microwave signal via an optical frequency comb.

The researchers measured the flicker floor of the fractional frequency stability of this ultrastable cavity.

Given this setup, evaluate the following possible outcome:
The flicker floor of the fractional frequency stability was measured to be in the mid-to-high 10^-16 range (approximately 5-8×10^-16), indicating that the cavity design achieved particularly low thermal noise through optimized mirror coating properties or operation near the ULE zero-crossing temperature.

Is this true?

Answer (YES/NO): NO